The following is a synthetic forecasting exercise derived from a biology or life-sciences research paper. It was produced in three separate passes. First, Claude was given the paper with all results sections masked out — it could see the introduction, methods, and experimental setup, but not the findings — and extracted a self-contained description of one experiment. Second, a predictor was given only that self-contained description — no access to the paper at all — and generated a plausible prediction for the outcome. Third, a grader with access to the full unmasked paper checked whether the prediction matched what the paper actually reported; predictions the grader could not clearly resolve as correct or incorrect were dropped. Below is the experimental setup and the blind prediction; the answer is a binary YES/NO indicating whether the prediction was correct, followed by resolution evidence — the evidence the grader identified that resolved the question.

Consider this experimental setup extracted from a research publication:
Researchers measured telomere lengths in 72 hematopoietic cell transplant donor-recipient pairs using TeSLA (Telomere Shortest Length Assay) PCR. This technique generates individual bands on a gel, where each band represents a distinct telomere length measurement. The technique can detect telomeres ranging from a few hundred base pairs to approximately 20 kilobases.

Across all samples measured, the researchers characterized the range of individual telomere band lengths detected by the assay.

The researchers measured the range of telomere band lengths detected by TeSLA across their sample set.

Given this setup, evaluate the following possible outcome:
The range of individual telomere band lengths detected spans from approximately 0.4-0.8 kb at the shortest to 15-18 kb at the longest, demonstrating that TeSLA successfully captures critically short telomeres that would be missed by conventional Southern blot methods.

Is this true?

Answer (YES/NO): NO